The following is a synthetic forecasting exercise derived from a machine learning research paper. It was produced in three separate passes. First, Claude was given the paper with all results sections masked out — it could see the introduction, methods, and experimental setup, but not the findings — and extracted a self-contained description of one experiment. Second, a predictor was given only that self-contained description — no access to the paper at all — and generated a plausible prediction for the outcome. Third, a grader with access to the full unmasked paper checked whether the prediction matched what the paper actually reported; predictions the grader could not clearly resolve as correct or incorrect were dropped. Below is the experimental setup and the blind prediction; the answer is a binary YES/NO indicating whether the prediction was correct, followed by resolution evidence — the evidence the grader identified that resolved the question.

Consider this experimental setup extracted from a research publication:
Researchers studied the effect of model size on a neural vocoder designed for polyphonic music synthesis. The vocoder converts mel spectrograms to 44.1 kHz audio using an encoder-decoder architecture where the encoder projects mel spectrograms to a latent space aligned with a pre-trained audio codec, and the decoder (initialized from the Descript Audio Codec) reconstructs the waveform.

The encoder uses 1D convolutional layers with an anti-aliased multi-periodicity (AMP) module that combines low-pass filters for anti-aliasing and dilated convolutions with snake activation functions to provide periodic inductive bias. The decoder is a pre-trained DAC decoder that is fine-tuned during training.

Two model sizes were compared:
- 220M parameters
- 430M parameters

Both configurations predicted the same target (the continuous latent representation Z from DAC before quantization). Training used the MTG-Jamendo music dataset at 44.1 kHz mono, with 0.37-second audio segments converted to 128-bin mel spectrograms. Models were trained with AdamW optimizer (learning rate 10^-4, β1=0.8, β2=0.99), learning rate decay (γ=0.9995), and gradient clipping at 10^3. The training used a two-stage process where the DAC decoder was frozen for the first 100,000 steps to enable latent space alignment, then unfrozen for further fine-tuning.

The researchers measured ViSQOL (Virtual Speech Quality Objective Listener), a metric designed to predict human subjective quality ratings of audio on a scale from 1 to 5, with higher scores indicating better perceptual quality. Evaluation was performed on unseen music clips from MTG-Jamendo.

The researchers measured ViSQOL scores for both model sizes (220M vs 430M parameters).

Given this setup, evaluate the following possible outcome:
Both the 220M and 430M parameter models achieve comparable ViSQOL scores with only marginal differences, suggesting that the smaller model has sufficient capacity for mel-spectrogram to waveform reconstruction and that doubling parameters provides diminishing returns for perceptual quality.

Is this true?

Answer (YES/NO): NO